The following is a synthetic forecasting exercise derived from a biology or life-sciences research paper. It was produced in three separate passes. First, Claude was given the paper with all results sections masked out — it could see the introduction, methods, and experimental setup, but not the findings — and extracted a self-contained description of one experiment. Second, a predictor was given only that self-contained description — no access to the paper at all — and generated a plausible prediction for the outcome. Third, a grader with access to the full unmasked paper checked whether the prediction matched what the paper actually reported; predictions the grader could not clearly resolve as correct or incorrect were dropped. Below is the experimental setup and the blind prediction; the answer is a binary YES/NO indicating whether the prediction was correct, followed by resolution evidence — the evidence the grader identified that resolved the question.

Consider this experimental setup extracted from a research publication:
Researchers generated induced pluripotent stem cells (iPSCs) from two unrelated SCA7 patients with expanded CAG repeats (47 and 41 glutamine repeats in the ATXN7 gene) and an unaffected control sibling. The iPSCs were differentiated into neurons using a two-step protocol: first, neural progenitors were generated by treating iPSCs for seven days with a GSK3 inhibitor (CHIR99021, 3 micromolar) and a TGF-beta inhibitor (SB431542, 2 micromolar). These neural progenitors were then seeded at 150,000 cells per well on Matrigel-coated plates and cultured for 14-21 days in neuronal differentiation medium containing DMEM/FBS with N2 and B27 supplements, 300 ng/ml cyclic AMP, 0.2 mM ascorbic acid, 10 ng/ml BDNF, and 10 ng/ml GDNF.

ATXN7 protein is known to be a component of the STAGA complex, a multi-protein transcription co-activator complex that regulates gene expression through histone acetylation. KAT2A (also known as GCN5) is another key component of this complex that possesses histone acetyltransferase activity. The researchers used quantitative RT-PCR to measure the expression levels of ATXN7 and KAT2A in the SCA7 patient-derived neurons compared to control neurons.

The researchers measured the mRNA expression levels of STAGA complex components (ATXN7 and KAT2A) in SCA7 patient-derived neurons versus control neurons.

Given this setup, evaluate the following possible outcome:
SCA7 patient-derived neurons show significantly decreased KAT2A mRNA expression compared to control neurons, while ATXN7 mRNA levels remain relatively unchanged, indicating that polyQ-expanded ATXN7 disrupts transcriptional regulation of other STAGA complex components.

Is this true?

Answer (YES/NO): NO